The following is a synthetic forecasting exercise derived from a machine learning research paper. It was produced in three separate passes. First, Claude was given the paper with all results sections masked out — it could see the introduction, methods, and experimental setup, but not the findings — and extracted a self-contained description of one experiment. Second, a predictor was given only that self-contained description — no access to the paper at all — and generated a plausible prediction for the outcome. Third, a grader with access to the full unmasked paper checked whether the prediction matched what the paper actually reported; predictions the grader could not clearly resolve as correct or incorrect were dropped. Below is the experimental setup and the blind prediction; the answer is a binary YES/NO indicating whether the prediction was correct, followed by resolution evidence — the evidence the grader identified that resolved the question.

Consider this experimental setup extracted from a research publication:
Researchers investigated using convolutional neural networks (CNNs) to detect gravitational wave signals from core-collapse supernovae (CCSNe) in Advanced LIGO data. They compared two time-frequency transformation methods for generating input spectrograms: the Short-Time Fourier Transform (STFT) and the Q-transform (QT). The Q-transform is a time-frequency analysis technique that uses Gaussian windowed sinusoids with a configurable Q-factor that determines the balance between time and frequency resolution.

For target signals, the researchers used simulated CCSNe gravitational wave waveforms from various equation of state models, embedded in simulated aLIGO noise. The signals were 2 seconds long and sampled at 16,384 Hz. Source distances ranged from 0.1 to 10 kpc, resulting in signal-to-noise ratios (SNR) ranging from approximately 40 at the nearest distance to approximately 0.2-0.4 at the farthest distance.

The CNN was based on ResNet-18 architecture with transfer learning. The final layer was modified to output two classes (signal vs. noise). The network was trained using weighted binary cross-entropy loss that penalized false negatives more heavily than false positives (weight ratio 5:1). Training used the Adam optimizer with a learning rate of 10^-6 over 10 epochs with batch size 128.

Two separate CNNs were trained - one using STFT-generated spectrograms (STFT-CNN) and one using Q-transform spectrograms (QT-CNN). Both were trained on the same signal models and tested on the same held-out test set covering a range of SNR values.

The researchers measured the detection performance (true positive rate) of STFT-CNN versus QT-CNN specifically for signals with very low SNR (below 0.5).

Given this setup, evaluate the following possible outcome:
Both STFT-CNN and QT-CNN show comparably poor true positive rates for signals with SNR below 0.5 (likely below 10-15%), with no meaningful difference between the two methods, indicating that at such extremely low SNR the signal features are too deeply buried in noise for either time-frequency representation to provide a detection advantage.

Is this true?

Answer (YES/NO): NO